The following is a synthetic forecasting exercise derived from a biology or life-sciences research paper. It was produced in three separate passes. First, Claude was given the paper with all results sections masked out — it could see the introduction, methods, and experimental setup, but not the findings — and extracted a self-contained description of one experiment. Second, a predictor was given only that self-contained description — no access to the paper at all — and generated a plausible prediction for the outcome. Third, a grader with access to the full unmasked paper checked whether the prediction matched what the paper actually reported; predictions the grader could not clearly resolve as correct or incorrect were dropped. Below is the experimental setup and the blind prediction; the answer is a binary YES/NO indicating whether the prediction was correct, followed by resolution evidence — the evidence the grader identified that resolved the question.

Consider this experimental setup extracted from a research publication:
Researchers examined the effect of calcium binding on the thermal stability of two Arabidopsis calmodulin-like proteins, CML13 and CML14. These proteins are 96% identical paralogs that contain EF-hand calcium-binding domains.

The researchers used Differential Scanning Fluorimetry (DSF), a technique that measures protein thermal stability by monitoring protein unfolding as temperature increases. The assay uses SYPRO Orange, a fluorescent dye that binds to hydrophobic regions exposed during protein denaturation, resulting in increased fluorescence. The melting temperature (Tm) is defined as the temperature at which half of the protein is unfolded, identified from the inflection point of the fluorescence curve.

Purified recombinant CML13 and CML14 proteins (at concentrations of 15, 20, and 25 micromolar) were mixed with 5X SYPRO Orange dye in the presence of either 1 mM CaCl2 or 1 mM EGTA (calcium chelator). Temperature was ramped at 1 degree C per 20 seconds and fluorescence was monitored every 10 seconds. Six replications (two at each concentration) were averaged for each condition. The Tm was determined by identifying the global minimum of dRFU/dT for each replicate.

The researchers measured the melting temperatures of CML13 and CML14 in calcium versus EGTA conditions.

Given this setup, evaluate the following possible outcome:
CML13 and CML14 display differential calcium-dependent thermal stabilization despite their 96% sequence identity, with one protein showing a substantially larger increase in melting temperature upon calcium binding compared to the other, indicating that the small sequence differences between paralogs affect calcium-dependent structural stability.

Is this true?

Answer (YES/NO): NO